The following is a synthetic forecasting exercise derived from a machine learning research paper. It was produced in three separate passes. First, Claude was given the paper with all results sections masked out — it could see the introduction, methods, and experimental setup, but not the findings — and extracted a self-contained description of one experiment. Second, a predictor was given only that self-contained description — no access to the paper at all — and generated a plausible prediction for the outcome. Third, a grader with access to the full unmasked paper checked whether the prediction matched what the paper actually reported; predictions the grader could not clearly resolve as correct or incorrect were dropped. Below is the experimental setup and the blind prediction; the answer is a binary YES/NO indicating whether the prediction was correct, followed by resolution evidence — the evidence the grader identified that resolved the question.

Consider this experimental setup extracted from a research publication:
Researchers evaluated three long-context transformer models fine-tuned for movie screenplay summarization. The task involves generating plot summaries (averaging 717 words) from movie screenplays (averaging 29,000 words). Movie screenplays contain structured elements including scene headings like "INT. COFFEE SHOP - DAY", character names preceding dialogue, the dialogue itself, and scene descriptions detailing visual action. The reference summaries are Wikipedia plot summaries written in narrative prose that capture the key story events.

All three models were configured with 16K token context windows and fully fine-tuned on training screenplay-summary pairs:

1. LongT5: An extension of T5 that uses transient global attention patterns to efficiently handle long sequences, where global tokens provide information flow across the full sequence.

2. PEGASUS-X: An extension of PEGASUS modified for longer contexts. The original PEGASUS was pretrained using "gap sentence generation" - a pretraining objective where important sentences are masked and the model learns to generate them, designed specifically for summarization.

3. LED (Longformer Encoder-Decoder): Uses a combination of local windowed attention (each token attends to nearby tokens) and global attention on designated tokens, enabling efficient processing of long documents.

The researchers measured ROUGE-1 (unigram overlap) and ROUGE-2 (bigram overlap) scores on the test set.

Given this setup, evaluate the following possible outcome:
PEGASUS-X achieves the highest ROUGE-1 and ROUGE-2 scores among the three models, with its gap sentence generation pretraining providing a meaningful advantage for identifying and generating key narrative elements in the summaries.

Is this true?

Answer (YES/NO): NO